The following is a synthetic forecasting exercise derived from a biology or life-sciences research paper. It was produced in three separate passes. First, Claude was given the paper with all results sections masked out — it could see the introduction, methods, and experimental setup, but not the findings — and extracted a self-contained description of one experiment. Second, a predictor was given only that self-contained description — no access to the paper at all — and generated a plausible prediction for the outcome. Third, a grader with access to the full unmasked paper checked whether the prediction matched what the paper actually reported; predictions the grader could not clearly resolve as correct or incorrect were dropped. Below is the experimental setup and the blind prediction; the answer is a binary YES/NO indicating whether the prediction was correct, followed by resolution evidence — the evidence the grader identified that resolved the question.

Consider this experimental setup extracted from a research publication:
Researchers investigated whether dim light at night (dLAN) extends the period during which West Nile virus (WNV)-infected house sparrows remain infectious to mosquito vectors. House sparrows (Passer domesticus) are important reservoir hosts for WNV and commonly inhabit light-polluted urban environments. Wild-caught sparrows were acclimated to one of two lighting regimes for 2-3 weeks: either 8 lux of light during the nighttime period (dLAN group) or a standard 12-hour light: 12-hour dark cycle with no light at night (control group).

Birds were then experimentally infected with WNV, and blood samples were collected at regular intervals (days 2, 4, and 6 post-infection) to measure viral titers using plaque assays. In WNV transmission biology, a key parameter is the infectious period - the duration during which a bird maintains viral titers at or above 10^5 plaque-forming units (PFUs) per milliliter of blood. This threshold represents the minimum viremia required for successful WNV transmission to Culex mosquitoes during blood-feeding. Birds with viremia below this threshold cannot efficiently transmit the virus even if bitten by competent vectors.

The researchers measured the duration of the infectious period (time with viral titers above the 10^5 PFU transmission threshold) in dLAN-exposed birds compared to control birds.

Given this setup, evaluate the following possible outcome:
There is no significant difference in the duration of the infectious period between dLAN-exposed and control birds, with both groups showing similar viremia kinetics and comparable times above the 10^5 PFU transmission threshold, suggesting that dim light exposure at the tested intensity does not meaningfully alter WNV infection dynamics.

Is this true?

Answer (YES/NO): NO